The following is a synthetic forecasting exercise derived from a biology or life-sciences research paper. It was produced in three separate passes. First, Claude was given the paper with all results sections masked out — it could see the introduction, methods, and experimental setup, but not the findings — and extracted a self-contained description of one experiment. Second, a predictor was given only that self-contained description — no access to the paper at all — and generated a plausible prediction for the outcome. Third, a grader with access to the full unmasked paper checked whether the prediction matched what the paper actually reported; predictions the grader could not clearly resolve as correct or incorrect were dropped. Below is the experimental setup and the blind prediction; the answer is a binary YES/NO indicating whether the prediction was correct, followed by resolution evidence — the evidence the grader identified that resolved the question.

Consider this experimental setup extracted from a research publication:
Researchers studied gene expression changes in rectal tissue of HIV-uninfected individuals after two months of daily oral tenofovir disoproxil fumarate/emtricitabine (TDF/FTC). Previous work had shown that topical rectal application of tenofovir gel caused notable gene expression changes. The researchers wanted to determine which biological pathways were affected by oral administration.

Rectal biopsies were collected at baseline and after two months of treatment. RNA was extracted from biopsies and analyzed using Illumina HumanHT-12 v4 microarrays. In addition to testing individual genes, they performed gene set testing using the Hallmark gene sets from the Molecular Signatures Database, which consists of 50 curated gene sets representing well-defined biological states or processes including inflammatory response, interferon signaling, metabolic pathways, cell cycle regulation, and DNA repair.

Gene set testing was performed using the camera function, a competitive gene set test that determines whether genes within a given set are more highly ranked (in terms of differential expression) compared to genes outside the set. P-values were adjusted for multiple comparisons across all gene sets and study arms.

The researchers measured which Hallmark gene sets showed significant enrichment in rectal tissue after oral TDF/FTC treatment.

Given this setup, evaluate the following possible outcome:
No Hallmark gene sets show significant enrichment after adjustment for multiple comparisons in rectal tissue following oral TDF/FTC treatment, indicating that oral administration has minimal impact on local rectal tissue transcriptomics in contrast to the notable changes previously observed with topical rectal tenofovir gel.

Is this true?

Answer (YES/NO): NO